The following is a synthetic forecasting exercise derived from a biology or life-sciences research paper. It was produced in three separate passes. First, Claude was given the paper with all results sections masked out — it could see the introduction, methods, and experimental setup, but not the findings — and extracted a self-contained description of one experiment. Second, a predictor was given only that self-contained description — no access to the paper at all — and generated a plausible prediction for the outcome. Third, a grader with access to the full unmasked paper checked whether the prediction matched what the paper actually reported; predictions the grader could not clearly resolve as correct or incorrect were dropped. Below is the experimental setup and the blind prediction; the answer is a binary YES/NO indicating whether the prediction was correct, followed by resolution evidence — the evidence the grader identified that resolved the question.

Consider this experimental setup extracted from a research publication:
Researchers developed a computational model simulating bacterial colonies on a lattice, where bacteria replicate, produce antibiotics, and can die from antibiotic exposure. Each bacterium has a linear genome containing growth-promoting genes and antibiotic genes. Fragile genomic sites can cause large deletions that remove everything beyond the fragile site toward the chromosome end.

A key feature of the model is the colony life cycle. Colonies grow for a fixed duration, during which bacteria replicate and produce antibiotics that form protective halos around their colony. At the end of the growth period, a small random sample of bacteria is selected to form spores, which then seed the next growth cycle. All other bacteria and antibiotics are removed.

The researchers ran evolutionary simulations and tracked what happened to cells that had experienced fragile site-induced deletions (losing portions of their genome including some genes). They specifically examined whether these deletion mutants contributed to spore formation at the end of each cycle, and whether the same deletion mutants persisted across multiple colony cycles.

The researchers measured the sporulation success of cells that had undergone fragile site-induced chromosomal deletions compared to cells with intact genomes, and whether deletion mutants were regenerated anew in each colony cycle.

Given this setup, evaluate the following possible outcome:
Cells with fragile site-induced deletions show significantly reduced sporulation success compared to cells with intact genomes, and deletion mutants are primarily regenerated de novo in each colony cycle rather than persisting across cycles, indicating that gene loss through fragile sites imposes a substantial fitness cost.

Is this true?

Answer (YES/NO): YES